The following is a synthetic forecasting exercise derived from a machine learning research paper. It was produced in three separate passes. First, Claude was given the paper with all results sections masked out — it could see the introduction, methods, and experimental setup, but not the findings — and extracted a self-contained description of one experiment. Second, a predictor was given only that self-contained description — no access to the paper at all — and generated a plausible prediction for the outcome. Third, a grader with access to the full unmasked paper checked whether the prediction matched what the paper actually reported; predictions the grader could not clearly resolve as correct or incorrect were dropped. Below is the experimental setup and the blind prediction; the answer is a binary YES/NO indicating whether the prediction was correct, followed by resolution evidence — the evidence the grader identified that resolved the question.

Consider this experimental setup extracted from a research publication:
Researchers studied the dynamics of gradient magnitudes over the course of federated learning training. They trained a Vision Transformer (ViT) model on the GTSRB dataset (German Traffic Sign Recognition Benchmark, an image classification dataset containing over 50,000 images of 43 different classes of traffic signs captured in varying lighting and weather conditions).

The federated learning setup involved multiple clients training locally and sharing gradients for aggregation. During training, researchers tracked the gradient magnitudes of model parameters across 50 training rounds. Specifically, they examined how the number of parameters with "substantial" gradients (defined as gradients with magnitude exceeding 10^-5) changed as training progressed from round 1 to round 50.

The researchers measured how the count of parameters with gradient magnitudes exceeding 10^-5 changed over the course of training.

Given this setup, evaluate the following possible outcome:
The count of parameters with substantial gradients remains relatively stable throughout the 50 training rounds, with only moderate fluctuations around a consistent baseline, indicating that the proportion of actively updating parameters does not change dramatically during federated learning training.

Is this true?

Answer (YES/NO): NO